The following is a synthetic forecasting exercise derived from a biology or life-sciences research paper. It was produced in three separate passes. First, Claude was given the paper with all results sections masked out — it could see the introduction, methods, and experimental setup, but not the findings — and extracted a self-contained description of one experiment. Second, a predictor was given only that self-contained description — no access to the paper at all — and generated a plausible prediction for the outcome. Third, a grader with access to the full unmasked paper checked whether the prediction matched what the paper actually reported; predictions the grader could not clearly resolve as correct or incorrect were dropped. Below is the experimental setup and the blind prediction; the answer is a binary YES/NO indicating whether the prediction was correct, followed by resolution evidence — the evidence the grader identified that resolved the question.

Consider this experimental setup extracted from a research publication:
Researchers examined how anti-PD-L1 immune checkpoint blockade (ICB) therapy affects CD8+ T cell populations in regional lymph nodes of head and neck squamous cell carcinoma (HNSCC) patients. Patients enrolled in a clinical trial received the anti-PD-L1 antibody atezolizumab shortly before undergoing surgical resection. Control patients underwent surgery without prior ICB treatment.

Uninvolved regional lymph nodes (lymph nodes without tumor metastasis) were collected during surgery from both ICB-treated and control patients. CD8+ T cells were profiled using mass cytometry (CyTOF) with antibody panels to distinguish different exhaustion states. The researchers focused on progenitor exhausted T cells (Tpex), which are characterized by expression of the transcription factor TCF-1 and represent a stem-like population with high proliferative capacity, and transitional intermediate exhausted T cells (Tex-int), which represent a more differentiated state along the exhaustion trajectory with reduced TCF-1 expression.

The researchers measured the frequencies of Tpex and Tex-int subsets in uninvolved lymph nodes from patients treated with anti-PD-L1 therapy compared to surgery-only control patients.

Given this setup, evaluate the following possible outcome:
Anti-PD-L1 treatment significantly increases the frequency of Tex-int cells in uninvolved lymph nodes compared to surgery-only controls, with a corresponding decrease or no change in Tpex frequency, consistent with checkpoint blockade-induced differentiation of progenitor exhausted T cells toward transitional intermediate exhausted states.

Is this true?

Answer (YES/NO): YES